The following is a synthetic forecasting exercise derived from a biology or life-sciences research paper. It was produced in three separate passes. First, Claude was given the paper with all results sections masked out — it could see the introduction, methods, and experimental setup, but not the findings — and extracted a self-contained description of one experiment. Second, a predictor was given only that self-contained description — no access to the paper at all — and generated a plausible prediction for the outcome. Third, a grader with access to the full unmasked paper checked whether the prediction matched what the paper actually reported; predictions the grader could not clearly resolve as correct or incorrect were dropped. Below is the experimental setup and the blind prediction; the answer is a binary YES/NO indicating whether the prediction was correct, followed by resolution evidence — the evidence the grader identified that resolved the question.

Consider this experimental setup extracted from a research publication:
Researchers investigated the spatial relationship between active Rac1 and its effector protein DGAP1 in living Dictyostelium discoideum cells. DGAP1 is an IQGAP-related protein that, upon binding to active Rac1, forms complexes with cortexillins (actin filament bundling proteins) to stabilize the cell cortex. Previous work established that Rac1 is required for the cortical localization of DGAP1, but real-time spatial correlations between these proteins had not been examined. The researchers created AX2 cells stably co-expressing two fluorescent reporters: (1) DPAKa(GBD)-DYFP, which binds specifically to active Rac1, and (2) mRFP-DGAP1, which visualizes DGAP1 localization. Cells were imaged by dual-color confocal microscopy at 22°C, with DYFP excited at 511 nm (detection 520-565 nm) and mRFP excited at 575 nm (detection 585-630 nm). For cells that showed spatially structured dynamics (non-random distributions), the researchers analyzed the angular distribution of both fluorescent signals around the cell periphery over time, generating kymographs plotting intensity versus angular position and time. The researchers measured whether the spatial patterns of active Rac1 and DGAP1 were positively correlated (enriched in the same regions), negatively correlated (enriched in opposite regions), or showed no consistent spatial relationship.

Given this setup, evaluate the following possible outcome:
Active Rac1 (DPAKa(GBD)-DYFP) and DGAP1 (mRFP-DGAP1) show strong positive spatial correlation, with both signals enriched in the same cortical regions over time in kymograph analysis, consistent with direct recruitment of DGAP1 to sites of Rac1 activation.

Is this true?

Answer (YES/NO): NO